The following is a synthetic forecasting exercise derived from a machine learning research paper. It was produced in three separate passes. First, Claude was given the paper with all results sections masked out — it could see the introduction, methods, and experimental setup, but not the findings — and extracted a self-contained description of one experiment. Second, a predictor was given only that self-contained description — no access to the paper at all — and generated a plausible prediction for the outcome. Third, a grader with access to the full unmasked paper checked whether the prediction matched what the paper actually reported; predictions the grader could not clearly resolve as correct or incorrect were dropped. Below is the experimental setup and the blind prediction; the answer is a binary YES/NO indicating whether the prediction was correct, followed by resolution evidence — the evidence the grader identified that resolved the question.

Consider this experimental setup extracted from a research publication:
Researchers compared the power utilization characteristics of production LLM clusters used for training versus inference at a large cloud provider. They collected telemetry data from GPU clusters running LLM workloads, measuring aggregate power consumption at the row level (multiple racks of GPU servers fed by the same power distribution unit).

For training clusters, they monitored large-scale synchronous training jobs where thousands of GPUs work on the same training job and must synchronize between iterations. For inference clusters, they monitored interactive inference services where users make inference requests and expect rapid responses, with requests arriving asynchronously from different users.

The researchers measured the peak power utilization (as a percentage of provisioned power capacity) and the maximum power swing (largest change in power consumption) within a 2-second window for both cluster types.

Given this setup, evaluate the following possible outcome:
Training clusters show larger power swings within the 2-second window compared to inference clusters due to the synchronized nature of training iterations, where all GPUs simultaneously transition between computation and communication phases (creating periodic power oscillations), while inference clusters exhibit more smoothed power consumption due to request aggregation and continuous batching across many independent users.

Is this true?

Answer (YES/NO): YES